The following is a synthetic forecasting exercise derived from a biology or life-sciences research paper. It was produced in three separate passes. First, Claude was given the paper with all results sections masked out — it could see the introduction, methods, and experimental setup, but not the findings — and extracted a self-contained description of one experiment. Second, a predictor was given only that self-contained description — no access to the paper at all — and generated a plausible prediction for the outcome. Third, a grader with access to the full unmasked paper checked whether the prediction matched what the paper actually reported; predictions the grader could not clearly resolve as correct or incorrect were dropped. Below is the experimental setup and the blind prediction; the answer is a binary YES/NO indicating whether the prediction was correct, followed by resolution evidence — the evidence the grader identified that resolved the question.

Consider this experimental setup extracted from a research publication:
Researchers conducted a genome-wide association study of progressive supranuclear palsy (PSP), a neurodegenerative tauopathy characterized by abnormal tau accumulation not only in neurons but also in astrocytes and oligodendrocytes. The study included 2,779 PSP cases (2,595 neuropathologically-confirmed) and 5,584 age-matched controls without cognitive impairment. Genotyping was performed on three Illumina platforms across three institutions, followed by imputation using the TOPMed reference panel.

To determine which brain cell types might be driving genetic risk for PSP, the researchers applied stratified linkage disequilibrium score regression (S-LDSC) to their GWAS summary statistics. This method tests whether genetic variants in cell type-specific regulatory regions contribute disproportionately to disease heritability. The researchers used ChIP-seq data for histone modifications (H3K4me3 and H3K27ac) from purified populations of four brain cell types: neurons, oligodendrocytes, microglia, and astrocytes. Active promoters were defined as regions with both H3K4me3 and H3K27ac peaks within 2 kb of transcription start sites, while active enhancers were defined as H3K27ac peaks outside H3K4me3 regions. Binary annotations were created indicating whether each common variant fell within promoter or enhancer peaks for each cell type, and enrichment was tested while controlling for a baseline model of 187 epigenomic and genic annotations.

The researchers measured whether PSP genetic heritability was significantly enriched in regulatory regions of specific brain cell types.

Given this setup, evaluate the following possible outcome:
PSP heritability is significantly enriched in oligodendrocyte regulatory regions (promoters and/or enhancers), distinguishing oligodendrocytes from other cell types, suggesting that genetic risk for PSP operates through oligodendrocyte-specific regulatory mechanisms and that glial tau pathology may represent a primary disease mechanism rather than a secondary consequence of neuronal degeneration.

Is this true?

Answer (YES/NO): YES